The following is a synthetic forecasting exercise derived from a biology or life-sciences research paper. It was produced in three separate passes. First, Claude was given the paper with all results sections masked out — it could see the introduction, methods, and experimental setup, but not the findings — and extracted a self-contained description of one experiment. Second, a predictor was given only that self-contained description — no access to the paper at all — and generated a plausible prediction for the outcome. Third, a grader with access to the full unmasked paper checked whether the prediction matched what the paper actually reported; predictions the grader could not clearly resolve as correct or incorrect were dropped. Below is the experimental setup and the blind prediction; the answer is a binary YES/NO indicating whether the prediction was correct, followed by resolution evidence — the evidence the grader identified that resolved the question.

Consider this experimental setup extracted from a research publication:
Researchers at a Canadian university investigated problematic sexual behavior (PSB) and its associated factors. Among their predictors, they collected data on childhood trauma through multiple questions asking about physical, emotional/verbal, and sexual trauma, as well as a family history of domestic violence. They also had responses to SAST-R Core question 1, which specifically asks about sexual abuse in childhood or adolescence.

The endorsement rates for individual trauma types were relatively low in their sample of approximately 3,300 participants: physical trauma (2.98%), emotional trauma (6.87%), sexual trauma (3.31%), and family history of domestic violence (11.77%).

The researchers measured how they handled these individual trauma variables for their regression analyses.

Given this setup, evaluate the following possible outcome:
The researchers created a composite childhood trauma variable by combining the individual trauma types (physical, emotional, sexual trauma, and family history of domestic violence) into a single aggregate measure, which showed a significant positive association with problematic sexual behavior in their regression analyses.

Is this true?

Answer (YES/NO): YES